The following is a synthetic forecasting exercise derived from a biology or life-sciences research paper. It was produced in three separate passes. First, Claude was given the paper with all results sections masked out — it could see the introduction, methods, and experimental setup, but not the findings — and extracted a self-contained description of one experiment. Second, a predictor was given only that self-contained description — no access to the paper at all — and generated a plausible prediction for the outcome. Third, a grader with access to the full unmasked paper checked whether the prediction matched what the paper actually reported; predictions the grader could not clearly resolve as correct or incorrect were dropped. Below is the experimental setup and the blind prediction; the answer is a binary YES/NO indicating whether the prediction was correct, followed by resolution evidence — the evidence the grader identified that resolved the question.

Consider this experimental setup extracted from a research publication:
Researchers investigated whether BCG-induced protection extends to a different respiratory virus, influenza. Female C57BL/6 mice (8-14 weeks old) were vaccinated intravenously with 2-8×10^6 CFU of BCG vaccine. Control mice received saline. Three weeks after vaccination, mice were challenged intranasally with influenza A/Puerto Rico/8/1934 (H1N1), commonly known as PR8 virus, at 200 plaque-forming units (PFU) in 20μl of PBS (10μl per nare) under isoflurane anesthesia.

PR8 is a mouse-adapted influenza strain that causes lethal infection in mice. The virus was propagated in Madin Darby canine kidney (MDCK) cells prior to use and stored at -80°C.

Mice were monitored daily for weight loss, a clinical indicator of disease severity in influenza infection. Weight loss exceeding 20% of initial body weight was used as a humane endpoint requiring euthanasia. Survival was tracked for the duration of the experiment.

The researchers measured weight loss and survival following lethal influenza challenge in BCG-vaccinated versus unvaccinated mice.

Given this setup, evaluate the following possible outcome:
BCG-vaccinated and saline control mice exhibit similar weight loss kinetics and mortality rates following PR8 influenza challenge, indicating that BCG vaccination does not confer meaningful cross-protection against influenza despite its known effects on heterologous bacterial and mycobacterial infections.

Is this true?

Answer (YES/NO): NO